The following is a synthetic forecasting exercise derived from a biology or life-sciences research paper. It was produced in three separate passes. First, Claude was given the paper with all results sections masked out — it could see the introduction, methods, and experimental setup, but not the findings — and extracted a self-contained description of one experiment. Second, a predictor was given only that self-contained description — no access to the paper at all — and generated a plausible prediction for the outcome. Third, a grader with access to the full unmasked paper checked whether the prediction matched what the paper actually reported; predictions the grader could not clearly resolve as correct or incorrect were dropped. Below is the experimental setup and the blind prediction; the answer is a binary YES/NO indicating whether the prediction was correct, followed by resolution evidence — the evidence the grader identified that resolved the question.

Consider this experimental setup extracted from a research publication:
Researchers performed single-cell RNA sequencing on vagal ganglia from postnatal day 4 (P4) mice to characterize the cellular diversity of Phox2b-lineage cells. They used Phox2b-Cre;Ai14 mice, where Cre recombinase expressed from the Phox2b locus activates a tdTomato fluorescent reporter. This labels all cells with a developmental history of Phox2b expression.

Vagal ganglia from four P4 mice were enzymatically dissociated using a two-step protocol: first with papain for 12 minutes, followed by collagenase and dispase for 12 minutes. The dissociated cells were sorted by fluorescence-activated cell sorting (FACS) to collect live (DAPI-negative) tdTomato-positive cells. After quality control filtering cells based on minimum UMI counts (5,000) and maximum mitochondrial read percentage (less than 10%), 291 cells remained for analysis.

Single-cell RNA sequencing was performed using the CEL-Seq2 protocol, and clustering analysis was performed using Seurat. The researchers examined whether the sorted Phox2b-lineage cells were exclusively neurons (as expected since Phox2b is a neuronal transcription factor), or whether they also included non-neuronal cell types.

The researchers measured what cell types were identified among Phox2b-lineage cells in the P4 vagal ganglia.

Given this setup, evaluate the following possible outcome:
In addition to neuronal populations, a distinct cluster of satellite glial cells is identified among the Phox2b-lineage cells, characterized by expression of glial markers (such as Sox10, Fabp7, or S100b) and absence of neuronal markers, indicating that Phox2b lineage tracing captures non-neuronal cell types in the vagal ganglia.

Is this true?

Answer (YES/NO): NO